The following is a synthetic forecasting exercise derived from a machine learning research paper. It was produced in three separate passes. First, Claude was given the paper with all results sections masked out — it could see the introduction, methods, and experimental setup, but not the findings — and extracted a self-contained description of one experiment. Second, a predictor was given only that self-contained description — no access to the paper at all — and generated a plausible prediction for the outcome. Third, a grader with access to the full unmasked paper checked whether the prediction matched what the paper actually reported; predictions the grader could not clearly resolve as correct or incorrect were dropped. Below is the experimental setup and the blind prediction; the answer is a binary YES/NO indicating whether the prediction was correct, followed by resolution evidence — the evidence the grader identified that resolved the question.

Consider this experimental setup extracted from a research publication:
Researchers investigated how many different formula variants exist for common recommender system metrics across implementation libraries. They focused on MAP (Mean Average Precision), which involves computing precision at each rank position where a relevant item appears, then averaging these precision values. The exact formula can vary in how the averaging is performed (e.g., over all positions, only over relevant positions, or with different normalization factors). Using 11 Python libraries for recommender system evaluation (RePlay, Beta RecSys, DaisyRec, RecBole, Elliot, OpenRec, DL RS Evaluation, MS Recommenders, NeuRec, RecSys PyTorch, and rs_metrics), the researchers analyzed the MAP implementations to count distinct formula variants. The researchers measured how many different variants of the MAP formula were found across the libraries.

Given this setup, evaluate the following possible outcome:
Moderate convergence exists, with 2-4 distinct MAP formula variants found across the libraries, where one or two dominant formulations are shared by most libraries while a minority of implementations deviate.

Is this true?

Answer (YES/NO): NO